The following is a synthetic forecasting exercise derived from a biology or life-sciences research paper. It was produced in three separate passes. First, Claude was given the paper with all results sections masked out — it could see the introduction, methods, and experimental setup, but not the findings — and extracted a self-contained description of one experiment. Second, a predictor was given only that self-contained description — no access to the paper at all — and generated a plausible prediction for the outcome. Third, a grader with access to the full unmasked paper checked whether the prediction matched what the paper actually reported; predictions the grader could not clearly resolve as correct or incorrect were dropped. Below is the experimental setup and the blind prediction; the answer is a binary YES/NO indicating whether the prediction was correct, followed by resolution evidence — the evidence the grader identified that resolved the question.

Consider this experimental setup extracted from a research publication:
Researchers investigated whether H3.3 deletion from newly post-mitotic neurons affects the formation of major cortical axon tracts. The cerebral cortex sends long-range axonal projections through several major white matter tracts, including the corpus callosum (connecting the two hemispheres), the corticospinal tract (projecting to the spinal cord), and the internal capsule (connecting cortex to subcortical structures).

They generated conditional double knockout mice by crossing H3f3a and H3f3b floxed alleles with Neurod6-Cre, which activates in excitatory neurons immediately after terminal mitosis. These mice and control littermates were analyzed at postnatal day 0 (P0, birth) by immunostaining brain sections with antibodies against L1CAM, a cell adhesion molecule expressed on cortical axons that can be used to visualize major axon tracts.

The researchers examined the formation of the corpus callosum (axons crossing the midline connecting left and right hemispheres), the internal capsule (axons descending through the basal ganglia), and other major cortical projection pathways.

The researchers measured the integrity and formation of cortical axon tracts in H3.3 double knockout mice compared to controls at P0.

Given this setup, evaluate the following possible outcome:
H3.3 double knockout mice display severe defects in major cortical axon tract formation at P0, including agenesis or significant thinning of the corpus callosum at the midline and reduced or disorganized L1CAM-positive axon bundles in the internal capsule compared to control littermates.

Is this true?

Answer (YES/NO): NO